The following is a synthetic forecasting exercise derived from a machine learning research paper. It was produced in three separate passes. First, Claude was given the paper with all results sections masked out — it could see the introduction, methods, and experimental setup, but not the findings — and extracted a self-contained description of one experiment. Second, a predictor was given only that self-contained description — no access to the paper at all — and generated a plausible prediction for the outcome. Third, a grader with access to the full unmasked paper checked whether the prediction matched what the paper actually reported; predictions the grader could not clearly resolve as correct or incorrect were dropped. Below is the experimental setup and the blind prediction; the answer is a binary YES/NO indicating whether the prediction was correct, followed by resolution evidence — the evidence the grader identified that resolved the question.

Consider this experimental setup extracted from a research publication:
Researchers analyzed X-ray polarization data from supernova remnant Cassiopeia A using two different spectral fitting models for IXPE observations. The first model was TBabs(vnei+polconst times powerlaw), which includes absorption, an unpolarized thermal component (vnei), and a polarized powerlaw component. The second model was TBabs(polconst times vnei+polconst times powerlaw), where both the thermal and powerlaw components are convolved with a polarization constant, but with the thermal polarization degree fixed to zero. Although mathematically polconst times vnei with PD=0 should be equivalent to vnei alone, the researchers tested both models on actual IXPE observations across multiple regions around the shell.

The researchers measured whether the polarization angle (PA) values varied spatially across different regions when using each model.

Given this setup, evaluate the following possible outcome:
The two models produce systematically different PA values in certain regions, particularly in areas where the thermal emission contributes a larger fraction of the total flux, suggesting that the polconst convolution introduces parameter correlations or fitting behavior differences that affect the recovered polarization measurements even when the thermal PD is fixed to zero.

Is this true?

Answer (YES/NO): NO